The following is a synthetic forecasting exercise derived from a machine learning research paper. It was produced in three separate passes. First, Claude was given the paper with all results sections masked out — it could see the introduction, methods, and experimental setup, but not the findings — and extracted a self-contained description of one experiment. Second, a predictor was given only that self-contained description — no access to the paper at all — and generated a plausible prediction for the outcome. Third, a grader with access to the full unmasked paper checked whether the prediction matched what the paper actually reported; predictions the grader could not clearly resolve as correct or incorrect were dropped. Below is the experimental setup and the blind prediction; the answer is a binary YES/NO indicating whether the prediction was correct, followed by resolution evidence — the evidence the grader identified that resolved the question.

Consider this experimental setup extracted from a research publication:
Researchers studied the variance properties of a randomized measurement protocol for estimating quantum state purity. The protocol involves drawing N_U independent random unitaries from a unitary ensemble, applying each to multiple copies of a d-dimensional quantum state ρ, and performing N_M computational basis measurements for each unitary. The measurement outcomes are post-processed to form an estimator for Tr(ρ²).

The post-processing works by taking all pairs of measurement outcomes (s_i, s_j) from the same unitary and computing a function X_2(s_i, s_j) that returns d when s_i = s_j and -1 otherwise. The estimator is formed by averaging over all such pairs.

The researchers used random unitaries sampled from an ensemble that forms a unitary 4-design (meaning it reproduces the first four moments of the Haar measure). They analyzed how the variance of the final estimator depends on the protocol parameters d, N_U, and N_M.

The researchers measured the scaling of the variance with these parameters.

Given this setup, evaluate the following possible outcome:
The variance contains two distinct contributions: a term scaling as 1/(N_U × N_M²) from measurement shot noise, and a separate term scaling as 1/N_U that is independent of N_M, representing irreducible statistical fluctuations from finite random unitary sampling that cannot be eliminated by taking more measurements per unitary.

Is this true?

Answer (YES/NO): NO